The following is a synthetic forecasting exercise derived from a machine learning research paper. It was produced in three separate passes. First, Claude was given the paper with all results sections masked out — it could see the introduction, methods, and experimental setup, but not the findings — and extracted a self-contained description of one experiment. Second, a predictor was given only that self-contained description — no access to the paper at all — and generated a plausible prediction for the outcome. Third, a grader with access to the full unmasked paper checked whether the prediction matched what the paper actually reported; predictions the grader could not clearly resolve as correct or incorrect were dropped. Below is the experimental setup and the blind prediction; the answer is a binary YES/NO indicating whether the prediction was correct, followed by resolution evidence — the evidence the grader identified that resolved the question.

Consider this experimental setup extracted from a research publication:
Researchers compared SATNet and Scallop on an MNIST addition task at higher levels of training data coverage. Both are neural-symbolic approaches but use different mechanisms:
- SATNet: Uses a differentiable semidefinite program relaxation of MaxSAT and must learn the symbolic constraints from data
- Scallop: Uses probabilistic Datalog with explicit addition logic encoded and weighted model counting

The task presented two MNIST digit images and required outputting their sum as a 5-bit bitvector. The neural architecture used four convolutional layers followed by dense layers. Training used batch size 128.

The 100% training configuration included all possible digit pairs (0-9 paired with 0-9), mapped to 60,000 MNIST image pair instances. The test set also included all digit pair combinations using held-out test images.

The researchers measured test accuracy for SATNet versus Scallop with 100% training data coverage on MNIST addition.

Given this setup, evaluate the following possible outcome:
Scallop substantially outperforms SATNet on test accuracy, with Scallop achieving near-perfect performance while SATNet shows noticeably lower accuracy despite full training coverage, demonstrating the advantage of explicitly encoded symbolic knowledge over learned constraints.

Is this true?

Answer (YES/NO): NO